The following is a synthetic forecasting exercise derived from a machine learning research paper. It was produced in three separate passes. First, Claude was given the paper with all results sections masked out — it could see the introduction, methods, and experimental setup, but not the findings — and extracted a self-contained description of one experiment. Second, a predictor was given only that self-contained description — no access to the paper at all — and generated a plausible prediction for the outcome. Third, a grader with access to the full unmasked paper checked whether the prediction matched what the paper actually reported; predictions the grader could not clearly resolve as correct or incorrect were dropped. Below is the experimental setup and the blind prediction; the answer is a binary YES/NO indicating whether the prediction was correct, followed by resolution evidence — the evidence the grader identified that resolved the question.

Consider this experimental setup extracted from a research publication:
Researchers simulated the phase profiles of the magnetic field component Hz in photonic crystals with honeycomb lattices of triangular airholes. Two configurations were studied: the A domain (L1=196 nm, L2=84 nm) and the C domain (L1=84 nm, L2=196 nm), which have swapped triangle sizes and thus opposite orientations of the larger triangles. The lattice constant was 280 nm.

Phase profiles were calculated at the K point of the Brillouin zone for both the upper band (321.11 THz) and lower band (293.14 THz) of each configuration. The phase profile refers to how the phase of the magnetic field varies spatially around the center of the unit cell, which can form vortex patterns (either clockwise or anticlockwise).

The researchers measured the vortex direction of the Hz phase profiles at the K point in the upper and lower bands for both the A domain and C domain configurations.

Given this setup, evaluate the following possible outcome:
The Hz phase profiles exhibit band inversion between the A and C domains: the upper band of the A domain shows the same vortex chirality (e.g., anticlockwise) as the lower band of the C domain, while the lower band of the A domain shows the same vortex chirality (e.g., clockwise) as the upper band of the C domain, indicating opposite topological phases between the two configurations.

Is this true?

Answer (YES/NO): YES